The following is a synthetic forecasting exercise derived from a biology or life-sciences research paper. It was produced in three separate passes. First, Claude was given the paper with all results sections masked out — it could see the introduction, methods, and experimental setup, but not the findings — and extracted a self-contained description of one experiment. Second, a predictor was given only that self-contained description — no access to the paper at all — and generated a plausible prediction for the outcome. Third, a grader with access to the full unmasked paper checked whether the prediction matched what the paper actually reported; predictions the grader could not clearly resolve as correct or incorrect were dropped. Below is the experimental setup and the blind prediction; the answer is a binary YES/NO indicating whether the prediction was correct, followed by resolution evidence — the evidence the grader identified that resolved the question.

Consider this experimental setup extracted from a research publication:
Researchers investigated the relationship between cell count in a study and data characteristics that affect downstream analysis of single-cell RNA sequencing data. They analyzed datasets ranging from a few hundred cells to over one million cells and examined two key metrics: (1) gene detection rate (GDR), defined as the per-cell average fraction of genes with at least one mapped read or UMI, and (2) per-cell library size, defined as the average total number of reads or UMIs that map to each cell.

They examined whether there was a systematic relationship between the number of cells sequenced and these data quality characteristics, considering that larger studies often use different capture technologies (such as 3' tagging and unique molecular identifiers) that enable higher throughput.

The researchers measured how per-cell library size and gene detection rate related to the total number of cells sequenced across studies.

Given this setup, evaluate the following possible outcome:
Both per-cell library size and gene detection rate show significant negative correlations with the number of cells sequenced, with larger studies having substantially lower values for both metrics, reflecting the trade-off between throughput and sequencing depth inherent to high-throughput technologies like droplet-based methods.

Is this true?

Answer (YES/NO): YES